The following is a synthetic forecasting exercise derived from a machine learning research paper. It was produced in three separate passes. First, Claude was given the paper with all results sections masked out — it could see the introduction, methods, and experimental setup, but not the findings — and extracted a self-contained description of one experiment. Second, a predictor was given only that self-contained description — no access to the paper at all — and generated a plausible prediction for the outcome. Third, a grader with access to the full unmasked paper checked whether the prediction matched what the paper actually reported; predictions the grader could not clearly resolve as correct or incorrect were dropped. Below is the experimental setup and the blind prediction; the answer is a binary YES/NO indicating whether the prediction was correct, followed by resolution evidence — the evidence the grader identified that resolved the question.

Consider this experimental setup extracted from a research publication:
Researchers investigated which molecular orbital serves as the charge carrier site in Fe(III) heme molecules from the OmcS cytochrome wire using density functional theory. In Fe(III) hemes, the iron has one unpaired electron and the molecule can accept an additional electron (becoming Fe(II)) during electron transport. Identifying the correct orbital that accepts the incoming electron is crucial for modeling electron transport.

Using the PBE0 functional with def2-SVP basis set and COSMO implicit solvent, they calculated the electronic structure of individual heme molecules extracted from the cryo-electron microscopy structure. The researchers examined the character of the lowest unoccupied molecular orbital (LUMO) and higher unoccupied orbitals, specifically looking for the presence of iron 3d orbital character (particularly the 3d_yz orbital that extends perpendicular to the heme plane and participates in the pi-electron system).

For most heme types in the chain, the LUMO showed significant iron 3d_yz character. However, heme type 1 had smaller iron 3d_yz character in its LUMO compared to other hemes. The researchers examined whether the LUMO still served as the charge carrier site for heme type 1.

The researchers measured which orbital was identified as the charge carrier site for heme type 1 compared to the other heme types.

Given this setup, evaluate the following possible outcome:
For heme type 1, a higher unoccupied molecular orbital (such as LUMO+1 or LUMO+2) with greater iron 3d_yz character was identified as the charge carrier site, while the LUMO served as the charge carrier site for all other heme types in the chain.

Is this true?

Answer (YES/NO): YES